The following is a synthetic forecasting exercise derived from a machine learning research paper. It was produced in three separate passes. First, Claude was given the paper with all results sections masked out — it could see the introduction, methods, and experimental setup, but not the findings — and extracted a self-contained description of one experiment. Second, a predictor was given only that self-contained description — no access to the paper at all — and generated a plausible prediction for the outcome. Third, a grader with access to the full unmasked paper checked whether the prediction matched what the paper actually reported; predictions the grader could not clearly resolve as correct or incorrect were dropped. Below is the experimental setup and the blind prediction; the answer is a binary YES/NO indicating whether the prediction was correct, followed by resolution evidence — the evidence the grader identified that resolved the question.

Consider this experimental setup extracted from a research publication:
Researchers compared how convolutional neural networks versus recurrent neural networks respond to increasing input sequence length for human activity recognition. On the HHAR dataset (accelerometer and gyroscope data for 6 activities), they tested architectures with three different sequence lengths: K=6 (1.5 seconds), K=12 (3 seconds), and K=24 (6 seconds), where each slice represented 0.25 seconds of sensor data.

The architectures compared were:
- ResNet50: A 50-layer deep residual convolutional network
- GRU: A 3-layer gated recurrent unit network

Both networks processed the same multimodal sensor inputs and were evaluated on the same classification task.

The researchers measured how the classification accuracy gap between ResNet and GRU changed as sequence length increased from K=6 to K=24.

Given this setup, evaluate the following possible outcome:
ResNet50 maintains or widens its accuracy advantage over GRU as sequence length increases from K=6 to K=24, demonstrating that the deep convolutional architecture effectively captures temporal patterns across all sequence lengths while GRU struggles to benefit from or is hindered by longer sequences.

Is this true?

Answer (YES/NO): NO